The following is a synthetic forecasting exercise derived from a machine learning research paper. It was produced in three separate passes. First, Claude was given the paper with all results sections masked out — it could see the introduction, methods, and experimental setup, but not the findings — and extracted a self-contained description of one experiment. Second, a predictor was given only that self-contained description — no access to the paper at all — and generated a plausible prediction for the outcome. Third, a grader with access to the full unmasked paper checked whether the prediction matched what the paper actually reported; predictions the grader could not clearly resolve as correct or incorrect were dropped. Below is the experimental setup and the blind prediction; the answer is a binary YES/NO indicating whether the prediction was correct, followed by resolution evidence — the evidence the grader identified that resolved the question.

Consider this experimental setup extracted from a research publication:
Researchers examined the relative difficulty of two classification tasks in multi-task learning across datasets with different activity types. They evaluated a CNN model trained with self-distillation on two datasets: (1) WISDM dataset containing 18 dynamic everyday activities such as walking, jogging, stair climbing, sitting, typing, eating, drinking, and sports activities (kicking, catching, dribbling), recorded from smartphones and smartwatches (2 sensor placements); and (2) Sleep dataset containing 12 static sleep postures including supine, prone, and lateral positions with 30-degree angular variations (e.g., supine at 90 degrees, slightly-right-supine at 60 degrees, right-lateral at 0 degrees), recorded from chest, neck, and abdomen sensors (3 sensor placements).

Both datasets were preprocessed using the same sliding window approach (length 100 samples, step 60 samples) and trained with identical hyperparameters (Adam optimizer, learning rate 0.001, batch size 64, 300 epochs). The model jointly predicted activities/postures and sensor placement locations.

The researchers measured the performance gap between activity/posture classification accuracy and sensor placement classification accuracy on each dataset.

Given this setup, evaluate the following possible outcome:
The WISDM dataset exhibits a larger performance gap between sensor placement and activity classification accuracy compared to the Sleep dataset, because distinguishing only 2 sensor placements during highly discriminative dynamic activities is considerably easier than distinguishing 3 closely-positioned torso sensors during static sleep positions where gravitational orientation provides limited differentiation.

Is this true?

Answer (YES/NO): NO